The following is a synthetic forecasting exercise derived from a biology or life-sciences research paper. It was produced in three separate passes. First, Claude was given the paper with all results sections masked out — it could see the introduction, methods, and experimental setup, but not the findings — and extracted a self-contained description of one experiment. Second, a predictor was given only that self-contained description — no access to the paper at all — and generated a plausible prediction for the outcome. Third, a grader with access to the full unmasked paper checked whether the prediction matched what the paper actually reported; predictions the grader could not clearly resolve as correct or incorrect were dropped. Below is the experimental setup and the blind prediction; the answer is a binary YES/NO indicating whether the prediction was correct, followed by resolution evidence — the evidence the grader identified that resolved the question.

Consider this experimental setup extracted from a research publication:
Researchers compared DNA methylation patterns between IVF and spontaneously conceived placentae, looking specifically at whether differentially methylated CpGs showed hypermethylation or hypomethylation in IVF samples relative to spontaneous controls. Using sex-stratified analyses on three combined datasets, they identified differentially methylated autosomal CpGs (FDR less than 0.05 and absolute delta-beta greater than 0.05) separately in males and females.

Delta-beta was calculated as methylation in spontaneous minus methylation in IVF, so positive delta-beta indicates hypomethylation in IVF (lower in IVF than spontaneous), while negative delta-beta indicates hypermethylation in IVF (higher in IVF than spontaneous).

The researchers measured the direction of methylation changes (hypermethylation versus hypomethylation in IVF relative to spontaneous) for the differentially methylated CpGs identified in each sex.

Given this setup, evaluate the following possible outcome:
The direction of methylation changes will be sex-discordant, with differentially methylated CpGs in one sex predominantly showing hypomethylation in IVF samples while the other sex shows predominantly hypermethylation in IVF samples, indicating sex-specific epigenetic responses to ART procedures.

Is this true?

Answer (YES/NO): NO